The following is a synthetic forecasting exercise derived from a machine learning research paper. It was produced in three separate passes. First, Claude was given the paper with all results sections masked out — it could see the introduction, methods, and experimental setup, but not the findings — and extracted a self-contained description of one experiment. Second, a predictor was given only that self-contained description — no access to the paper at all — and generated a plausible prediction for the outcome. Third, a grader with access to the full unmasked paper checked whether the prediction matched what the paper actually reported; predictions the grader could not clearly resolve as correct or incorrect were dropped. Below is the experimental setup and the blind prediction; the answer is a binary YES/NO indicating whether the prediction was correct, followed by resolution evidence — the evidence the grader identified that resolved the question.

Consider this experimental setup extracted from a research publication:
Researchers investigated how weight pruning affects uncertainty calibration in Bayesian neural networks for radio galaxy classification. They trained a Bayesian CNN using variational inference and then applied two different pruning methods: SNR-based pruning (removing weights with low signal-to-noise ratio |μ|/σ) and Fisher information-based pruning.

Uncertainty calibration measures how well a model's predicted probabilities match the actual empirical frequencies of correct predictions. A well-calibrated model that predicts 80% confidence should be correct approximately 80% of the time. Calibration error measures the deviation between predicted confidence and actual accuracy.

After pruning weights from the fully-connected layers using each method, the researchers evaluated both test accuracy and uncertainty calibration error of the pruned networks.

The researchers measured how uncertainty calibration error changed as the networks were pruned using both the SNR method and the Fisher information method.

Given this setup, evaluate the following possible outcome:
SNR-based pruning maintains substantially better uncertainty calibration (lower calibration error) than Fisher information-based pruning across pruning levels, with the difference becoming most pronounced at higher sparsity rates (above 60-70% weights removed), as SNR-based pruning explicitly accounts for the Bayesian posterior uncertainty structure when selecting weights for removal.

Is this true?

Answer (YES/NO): NO